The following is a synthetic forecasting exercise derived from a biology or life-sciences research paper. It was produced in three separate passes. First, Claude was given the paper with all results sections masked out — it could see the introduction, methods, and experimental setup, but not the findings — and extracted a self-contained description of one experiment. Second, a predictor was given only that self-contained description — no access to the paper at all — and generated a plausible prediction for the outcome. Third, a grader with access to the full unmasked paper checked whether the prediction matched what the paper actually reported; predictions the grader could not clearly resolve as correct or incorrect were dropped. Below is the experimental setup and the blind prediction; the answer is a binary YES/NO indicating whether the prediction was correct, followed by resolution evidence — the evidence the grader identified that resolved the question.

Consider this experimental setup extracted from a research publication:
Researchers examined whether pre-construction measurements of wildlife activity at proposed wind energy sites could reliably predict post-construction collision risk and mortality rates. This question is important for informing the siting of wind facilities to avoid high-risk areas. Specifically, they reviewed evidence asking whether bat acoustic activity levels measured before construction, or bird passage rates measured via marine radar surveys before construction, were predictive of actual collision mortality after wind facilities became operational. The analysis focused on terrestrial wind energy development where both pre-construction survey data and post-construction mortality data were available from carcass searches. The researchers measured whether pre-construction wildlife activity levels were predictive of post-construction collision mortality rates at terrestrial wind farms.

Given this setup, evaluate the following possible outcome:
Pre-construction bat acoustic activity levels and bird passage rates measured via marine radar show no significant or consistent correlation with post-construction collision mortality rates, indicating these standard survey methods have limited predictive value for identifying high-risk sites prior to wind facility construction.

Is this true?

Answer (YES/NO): YES